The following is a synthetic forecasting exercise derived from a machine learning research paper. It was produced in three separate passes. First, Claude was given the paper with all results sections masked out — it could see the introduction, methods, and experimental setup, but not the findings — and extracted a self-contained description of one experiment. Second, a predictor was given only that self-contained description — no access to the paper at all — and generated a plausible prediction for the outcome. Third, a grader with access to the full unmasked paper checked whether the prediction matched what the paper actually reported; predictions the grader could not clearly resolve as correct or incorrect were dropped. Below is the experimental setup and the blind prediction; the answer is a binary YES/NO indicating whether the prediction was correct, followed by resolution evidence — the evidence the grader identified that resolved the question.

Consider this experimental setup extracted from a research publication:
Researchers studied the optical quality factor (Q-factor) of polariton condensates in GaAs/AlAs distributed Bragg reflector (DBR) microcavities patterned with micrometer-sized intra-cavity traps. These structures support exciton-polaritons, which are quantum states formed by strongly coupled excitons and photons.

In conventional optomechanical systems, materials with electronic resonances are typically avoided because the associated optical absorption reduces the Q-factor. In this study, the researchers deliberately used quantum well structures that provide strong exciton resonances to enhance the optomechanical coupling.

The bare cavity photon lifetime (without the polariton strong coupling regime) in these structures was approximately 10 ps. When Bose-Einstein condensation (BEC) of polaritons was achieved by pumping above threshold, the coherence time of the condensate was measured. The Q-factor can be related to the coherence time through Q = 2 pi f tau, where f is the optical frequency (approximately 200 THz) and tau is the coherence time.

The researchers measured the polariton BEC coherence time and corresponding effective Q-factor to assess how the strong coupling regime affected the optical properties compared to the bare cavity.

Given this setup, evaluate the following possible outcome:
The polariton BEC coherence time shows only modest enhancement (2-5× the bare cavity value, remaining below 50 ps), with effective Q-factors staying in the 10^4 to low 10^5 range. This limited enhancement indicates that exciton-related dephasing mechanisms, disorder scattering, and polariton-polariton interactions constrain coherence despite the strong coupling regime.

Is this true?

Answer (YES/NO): NO